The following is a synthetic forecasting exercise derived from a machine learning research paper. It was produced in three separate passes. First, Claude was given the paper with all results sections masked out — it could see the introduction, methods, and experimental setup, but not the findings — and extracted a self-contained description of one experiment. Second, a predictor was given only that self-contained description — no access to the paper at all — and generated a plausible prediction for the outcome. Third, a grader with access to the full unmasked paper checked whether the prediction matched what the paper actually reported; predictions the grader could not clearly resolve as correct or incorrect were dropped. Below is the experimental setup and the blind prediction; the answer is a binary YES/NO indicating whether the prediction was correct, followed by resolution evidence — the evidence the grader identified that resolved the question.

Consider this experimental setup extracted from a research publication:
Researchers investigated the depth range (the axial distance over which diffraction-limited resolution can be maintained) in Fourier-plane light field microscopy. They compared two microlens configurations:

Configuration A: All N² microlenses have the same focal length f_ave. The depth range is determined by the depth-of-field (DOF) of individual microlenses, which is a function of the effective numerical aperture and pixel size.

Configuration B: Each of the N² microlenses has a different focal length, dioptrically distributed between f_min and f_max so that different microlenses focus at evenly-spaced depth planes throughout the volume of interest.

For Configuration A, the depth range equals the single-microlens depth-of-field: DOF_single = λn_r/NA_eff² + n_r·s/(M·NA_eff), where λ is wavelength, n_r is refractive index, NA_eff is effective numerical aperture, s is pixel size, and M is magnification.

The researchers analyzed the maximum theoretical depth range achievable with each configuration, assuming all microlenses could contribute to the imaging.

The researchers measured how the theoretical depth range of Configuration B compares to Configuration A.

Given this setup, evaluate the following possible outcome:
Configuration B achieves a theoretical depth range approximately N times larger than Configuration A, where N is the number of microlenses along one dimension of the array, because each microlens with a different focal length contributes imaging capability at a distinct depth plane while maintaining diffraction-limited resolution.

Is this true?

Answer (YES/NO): NO